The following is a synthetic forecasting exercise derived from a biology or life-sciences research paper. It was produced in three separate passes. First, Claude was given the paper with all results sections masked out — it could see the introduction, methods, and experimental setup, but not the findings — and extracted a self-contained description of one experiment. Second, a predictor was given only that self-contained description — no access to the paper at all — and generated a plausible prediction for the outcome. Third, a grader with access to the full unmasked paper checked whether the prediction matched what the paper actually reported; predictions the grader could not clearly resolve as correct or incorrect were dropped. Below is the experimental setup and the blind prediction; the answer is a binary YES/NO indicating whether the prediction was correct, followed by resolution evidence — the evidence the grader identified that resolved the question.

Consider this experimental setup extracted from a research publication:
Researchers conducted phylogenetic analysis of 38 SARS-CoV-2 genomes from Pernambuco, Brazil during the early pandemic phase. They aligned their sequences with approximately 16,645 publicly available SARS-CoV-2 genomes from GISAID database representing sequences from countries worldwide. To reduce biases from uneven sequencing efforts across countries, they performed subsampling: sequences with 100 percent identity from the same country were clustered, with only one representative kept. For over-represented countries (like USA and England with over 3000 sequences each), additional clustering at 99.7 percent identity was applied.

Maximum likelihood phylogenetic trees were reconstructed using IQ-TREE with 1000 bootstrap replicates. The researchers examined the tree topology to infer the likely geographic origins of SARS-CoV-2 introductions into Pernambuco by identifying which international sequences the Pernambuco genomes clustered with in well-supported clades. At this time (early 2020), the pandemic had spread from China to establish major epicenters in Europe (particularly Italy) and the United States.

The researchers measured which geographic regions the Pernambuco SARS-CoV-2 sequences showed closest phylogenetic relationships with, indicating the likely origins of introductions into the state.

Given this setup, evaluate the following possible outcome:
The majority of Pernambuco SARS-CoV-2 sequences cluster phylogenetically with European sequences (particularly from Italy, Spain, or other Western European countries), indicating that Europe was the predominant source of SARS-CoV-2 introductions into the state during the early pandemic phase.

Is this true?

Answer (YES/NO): NO